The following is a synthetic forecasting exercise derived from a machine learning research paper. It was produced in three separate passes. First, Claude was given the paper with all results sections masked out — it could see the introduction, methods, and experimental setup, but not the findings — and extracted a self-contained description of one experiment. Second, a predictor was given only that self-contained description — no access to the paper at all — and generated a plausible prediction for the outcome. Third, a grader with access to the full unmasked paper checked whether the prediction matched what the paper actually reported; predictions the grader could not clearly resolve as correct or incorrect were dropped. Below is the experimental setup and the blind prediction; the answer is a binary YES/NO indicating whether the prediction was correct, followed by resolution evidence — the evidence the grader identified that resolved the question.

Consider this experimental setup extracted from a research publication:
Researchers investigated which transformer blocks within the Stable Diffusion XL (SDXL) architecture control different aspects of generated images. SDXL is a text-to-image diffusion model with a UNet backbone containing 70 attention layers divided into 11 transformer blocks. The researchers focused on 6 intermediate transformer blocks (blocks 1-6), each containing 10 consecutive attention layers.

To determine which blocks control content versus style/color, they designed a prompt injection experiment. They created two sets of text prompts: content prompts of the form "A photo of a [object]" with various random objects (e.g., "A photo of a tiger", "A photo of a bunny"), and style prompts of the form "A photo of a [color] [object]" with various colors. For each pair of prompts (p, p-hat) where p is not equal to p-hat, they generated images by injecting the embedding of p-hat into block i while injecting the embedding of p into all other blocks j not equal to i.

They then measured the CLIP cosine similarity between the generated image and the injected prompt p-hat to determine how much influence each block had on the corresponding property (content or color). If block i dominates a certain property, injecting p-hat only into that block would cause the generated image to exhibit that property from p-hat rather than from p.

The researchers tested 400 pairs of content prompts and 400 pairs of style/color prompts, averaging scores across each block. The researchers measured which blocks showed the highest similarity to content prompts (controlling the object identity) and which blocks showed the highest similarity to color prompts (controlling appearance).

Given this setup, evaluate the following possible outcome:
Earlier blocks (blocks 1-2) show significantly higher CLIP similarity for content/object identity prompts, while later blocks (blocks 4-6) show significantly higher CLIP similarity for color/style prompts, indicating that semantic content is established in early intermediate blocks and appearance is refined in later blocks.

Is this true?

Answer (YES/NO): NO